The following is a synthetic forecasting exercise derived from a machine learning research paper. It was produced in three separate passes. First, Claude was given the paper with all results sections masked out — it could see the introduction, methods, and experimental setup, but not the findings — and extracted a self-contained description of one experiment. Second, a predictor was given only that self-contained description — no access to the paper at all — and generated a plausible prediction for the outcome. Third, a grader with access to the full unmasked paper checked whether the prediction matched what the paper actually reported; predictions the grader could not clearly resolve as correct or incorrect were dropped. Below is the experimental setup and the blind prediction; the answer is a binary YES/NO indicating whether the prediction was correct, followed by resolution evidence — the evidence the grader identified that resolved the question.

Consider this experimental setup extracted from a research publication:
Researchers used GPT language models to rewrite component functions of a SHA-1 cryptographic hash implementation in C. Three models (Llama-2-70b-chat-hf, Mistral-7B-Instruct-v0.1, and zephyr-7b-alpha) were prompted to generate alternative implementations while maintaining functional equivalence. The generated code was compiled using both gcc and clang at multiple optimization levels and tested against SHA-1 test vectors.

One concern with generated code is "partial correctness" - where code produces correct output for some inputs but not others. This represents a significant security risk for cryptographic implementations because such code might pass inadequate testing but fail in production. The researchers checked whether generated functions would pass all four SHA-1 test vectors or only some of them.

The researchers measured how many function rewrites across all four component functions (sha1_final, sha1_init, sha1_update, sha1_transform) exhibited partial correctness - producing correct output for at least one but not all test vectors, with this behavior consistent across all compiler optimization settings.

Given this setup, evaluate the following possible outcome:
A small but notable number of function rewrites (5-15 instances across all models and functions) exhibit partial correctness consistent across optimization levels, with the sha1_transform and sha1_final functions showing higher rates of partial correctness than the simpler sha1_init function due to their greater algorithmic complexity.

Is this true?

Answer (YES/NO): NO